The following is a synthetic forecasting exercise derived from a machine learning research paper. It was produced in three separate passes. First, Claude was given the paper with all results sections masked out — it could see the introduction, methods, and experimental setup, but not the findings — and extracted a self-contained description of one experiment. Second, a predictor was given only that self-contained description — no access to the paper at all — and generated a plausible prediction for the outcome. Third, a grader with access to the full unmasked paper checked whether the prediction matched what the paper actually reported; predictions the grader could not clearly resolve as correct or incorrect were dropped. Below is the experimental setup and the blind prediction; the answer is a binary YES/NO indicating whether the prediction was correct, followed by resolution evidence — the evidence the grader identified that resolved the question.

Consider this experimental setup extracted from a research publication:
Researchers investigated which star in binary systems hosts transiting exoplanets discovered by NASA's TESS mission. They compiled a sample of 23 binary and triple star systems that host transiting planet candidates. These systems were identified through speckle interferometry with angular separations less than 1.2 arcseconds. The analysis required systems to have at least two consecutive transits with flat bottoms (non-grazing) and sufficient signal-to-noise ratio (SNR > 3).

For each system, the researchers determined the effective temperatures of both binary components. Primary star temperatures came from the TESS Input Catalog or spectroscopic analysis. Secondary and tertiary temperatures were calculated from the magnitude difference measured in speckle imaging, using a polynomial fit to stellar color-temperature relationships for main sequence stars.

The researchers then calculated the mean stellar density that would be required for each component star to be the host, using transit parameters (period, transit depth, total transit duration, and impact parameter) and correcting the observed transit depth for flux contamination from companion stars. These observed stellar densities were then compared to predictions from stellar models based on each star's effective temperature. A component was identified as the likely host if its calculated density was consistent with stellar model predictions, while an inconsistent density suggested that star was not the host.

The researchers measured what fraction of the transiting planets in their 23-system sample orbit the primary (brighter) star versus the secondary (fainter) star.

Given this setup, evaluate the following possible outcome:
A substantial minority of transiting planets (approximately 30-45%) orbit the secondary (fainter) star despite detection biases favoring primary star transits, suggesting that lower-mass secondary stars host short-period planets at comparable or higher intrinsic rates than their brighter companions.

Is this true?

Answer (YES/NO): NO